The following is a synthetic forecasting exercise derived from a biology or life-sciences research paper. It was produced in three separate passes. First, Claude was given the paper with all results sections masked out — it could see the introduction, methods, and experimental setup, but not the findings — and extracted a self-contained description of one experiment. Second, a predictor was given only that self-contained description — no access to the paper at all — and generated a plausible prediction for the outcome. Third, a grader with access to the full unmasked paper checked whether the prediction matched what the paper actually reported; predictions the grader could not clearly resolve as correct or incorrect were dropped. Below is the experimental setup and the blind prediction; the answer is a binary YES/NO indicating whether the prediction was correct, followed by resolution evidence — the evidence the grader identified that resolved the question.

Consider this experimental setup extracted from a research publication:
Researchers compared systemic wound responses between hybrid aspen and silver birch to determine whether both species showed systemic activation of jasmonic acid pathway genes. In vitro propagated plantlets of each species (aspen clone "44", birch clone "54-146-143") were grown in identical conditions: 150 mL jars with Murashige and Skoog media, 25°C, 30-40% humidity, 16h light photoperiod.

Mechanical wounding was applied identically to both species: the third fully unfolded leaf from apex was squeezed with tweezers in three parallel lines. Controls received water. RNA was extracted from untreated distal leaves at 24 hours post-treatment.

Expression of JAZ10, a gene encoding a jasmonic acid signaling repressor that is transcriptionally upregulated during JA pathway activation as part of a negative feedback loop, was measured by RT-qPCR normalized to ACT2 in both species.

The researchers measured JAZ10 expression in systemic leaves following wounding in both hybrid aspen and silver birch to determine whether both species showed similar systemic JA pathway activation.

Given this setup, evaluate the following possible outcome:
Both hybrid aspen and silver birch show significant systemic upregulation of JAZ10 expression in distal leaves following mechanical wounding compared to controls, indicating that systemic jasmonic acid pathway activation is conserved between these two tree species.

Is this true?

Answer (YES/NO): NO